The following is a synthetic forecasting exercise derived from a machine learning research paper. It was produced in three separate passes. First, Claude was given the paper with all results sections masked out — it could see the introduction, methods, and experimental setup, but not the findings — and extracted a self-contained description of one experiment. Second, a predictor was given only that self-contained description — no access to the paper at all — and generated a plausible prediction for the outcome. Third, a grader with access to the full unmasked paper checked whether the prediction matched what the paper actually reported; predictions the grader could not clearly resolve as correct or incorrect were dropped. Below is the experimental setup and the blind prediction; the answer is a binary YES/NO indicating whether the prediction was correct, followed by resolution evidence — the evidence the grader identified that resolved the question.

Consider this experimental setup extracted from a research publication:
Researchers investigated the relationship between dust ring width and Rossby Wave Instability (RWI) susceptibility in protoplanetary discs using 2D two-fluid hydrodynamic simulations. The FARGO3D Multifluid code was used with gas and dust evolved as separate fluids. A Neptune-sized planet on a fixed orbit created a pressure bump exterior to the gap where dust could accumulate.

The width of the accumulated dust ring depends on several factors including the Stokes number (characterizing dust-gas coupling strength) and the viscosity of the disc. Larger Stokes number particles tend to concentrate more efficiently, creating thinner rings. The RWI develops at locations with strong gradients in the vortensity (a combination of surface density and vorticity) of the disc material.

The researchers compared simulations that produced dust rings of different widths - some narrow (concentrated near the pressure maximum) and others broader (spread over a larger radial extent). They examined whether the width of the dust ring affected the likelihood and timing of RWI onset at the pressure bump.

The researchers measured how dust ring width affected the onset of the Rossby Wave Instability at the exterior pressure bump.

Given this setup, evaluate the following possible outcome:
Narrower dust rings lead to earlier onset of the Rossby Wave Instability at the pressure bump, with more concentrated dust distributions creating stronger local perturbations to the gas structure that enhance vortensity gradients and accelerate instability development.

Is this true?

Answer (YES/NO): YES